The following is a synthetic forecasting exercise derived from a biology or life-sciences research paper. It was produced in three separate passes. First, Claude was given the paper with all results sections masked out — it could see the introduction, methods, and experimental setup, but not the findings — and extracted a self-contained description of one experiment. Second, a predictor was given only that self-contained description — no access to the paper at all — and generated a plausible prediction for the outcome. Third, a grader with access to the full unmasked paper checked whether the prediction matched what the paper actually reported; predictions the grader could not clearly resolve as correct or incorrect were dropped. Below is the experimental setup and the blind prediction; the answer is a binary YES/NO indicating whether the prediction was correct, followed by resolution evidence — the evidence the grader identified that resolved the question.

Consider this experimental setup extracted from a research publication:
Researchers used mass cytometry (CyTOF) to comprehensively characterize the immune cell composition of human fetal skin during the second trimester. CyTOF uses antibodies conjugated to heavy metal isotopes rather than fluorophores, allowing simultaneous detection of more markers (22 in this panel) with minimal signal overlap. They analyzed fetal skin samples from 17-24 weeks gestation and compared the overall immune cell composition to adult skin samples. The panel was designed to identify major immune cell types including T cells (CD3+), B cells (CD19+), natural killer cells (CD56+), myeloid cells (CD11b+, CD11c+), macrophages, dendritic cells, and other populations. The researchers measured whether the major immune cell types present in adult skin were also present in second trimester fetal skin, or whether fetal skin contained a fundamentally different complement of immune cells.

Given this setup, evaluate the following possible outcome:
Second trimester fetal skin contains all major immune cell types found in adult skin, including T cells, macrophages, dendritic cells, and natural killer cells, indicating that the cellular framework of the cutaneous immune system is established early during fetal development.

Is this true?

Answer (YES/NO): YES